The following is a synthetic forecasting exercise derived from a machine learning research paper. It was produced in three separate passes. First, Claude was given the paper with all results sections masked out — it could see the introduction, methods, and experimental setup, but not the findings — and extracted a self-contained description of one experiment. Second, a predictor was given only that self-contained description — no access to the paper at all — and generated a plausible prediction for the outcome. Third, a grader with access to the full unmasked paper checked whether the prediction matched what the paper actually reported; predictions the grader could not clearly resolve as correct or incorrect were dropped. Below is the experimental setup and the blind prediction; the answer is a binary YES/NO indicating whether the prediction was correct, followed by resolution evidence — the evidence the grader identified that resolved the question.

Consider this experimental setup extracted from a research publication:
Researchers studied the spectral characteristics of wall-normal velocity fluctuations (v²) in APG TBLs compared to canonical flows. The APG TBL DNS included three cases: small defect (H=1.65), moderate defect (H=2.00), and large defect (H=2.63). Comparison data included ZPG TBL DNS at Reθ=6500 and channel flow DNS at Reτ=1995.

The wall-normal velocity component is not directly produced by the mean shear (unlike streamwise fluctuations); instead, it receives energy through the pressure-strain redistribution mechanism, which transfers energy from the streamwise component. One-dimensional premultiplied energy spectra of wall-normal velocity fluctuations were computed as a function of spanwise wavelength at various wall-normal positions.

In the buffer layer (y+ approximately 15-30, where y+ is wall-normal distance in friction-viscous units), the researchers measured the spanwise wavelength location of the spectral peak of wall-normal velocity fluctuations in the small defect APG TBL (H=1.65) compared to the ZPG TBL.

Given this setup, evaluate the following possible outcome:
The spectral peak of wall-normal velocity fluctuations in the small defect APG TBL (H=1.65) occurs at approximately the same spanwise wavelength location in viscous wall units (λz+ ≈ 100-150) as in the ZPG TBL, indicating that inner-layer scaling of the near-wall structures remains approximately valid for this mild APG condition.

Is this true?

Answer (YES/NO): NO